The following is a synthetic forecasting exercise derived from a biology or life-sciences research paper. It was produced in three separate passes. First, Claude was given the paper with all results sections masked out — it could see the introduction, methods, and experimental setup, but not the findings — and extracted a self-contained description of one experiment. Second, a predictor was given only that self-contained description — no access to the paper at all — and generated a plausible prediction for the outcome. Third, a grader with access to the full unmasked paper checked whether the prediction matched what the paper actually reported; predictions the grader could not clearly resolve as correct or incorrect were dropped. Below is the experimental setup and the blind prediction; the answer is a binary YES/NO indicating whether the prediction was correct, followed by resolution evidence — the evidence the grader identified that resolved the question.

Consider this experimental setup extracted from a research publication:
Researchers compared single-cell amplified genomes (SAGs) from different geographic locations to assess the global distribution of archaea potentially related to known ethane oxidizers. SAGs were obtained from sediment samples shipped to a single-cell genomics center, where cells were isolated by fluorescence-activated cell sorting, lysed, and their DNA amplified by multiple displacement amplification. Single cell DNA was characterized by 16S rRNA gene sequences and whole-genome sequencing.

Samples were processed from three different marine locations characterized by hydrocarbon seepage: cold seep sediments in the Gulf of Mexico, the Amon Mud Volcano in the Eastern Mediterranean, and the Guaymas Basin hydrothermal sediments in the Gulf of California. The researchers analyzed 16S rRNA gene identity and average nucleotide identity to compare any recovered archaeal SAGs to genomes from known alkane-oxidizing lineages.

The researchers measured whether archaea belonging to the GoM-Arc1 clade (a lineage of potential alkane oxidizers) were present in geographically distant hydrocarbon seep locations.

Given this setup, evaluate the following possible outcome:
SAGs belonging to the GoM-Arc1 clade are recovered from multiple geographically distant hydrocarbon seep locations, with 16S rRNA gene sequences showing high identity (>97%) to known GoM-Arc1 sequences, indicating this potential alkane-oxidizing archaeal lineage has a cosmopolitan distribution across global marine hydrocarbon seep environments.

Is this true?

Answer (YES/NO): YES